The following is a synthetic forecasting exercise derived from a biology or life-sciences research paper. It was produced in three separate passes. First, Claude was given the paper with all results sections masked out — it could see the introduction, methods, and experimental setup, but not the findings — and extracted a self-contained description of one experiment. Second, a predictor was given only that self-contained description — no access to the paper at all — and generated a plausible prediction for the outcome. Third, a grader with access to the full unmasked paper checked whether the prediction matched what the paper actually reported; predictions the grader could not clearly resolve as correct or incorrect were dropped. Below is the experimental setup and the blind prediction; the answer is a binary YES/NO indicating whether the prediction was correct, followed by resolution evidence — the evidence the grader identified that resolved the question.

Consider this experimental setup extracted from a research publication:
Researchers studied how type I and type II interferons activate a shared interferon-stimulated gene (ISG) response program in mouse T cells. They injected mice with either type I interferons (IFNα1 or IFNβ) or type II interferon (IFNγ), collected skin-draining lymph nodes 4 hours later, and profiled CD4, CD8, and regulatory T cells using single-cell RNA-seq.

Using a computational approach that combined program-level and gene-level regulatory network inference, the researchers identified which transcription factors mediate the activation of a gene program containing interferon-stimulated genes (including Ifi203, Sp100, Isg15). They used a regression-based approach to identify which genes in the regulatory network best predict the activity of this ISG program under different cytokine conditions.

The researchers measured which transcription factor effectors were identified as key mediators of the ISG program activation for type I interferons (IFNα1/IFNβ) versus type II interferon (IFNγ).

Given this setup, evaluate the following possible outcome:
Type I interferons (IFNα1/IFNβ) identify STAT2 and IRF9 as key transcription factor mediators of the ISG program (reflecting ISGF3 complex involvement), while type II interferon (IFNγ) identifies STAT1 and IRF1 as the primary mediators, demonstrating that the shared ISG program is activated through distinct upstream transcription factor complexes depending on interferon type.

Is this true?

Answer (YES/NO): NO